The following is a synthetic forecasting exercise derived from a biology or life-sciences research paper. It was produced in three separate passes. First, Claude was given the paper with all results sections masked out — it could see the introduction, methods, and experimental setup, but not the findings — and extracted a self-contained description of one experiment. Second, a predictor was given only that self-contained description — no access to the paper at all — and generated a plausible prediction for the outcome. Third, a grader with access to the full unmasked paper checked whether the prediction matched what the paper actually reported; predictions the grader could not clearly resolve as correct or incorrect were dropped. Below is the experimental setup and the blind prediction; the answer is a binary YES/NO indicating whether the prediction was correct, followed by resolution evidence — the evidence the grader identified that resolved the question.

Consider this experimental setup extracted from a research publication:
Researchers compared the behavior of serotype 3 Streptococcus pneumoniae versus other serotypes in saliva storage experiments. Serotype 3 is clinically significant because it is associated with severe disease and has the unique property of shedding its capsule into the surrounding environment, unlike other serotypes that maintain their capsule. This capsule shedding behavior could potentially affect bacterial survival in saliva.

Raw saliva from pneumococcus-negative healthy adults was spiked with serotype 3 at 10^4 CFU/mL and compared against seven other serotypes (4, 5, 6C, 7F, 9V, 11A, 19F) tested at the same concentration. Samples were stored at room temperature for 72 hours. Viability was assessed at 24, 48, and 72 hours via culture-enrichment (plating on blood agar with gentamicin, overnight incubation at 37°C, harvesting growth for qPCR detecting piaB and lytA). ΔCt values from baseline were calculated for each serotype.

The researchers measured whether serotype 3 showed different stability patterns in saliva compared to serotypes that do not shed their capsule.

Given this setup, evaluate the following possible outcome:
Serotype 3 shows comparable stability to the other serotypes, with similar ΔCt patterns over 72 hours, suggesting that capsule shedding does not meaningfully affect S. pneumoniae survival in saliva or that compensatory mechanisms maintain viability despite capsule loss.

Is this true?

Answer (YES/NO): YES